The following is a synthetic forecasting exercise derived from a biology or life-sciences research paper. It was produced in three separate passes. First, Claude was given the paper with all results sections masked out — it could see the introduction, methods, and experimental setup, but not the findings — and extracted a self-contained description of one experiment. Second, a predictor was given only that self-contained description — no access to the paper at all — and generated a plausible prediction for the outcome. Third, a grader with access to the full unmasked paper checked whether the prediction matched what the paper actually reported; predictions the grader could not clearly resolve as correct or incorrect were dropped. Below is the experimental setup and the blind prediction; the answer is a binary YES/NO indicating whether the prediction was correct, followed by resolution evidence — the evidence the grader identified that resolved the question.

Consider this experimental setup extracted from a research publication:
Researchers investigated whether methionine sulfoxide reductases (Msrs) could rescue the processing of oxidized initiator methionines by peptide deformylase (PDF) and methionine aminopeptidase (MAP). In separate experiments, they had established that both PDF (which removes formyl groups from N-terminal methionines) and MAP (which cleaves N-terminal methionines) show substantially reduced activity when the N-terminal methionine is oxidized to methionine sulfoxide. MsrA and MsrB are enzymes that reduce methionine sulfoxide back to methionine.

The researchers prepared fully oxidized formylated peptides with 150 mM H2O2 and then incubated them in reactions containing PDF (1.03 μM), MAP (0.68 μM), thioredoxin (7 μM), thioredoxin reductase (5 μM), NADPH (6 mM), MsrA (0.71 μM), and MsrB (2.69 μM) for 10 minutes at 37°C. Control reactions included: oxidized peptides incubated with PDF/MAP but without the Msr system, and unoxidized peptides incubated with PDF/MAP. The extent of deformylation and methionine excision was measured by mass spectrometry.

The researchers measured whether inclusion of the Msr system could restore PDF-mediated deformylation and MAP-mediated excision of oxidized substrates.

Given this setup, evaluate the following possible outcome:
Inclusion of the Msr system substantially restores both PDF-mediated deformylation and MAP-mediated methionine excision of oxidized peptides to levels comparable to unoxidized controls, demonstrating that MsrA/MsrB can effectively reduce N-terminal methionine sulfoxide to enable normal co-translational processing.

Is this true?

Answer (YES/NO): YES